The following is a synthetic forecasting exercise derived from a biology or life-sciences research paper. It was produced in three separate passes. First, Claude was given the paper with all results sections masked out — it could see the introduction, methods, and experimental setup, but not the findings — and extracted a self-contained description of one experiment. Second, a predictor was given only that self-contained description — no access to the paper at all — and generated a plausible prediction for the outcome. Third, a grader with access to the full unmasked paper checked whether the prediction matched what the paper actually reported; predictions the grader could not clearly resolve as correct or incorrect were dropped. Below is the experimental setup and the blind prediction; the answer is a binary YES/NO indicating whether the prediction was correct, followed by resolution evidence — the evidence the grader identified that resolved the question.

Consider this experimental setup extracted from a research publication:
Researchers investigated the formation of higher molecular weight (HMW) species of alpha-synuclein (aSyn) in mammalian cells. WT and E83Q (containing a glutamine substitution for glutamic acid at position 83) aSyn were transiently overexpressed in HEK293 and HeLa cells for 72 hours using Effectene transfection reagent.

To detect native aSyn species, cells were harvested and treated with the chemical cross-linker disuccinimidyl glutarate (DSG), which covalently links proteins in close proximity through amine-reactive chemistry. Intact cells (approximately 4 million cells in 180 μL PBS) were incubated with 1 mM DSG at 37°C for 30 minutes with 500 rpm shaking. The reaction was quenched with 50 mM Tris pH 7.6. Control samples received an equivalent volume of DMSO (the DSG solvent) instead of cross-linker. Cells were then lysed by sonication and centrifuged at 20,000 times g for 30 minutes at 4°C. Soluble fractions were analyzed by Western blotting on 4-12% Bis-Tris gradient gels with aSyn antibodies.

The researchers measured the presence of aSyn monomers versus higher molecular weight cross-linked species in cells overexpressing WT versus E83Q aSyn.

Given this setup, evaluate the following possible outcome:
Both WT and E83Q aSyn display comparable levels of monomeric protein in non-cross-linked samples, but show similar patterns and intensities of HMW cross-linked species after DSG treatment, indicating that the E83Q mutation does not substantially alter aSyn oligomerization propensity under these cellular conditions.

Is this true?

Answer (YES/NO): NO